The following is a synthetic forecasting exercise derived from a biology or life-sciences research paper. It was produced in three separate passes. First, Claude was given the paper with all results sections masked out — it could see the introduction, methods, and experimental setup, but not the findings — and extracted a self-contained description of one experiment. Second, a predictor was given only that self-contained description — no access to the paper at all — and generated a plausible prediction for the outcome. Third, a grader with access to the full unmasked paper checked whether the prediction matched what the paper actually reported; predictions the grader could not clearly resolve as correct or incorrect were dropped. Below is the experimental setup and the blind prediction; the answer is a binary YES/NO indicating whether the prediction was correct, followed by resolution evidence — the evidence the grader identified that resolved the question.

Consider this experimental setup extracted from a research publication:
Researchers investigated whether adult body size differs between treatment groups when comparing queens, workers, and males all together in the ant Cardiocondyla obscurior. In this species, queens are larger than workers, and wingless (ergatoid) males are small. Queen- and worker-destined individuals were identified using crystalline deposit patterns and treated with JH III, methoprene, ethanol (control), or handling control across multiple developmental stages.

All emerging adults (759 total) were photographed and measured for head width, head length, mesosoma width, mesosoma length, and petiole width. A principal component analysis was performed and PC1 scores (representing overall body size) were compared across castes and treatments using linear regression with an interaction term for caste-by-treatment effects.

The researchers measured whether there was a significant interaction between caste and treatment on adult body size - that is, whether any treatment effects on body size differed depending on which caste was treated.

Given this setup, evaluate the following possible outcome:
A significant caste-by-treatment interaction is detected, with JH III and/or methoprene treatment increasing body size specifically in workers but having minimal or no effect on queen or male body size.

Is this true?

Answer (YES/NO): NO